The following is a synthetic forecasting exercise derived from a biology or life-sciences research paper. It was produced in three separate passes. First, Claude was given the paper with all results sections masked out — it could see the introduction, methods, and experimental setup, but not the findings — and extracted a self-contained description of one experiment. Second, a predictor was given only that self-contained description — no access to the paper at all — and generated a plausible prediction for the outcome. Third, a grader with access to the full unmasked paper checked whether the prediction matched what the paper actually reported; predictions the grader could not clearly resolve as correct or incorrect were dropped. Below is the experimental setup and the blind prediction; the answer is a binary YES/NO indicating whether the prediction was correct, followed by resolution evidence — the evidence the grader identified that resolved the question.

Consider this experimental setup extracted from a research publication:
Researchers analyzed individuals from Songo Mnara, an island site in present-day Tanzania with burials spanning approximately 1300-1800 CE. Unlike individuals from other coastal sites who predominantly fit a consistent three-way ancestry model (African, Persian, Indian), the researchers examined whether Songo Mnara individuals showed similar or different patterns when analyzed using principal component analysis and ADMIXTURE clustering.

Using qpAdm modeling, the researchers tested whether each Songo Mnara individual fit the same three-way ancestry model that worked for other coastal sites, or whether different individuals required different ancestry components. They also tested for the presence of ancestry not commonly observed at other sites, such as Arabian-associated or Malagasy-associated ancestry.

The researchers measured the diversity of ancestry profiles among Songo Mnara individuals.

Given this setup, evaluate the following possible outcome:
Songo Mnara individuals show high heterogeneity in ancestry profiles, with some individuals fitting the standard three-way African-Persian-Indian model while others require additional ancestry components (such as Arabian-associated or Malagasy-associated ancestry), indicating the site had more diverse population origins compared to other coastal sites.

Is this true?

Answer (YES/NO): YES